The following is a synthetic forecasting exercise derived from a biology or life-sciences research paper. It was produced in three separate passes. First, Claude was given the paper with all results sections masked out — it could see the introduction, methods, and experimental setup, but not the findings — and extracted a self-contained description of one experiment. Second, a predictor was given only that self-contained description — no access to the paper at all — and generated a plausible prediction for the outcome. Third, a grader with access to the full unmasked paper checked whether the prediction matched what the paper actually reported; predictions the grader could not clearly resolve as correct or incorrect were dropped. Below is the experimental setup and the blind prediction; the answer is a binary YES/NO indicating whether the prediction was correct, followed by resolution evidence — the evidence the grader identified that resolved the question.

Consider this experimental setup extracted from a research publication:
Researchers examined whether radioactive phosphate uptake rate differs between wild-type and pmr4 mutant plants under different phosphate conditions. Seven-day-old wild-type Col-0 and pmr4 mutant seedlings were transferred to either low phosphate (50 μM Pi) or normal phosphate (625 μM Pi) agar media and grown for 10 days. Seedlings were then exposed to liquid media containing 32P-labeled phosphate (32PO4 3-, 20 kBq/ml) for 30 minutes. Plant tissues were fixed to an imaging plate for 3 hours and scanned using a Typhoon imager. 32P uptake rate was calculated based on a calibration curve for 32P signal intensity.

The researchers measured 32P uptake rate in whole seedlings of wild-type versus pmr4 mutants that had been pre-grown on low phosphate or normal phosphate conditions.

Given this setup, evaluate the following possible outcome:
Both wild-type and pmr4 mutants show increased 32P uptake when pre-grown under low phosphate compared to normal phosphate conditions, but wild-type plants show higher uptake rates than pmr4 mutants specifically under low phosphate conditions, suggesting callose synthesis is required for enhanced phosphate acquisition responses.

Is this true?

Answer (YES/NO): YES